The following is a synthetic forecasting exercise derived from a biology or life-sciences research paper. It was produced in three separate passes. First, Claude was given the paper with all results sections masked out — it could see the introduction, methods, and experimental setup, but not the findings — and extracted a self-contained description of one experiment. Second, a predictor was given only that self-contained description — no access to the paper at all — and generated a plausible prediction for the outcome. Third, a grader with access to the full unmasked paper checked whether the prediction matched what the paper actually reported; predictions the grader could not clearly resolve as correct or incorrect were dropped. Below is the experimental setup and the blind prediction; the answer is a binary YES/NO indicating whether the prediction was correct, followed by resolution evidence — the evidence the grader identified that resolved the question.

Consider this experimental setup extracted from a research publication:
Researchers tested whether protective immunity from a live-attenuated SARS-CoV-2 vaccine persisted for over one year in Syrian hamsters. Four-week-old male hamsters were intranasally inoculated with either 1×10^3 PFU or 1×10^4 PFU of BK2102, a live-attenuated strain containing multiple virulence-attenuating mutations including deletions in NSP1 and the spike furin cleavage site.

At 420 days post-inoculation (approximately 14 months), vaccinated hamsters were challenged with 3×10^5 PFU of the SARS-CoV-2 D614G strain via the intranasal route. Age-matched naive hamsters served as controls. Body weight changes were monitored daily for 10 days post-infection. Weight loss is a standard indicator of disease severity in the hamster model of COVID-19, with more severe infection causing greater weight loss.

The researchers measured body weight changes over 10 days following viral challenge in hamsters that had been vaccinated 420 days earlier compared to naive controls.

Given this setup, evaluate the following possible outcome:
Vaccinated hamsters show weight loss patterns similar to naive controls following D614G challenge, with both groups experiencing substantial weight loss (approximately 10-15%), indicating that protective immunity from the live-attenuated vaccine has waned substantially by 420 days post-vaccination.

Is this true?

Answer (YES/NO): NO